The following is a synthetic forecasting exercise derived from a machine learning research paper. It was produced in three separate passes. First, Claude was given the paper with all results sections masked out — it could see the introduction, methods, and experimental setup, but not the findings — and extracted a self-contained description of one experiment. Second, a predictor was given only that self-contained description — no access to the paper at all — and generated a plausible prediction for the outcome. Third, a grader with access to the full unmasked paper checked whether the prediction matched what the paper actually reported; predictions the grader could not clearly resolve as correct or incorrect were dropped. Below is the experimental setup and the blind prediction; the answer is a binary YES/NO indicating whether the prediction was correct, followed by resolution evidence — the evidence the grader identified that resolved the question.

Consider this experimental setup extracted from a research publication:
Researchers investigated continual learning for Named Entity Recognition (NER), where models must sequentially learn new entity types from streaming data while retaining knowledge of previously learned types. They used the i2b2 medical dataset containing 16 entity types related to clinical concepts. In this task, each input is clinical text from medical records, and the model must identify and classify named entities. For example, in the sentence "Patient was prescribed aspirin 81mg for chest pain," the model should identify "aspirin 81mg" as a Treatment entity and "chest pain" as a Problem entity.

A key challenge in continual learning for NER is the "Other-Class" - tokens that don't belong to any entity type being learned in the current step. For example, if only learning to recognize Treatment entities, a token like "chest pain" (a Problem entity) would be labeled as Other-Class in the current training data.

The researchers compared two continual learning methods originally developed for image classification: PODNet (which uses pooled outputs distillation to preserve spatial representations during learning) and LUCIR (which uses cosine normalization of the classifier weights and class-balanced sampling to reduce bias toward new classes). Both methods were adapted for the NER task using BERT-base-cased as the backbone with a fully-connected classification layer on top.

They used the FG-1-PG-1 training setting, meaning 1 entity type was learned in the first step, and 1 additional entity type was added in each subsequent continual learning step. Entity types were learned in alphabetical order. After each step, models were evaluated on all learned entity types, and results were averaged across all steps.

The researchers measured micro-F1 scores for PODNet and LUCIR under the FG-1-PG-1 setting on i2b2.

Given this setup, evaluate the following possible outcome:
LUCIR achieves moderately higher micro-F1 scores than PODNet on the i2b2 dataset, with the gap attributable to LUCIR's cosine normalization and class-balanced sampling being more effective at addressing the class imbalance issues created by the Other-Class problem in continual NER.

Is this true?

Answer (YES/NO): NO